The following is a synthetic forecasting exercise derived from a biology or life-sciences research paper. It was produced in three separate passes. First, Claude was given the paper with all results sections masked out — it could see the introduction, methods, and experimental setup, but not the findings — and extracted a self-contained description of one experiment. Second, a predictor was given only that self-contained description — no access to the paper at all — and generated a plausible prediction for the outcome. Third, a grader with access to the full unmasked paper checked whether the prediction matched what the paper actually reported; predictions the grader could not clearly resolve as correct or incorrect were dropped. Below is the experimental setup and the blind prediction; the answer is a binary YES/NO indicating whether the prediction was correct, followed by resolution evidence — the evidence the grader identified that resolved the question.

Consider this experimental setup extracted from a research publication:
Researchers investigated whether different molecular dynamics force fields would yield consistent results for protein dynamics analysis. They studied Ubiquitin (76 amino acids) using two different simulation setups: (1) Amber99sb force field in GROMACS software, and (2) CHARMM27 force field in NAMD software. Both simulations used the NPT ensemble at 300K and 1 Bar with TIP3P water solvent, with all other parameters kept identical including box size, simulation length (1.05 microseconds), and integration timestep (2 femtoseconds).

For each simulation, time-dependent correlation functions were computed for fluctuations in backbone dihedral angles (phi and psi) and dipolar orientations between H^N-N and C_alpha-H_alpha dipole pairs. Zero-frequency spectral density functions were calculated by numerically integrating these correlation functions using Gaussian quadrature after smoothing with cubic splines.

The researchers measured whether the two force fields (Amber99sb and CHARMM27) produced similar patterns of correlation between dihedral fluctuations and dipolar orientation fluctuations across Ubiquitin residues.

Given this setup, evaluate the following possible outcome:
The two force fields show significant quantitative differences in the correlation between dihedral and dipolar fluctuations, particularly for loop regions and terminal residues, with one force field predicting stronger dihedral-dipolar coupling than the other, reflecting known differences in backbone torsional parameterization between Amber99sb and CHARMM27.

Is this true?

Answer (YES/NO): NO